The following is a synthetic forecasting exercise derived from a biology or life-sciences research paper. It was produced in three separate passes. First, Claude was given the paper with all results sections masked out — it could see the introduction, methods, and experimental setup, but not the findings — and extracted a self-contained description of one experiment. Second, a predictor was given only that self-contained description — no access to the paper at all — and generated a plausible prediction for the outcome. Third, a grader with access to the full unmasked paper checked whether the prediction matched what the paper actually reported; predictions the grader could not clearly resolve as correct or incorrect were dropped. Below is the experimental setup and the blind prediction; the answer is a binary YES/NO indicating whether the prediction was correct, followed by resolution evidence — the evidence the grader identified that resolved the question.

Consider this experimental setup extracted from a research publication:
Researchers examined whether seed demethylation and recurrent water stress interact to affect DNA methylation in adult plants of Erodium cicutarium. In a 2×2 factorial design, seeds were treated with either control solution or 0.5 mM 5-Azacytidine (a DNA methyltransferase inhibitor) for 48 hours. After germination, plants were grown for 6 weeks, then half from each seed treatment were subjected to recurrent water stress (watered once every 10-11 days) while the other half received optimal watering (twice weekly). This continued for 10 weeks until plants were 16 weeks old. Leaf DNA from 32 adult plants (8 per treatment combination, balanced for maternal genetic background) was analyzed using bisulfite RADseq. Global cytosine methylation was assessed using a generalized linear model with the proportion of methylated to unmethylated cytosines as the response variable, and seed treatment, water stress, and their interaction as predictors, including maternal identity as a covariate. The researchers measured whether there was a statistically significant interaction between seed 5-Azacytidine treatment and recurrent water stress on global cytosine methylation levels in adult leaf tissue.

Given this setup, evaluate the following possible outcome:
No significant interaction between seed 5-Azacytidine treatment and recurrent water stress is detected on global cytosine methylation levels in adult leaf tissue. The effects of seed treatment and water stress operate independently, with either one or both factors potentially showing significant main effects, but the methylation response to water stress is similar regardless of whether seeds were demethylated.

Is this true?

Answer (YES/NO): NO